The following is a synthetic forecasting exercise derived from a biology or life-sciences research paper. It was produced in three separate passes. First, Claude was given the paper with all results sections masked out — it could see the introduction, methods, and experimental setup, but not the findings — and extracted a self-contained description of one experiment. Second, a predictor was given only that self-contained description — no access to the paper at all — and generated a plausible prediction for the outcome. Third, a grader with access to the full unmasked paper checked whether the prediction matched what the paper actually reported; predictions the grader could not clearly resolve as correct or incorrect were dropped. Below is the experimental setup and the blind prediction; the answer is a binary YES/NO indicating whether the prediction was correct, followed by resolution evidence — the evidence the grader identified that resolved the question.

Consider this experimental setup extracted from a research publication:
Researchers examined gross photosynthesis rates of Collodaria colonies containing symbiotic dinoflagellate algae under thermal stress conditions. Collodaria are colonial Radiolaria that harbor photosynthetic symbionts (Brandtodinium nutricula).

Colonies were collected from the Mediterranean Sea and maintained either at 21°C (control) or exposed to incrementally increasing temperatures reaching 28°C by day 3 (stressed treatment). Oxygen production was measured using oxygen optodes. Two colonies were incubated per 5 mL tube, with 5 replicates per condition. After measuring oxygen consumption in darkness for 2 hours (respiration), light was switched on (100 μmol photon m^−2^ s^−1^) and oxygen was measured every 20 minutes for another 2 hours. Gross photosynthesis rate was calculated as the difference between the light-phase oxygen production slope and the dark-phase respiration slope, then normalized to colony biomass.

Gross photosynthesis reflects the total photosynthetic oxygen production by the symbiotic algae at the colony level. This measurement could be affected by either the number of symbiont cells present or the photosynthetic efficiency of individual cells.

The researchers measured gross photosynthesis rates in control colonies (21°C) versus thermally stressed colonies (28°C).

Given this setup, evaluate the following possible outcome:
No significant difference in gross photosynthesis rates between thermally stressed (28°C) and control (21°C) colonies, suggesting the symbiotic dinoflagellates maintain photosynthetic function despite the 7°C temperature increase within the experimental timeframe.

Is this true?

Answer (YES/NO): YES